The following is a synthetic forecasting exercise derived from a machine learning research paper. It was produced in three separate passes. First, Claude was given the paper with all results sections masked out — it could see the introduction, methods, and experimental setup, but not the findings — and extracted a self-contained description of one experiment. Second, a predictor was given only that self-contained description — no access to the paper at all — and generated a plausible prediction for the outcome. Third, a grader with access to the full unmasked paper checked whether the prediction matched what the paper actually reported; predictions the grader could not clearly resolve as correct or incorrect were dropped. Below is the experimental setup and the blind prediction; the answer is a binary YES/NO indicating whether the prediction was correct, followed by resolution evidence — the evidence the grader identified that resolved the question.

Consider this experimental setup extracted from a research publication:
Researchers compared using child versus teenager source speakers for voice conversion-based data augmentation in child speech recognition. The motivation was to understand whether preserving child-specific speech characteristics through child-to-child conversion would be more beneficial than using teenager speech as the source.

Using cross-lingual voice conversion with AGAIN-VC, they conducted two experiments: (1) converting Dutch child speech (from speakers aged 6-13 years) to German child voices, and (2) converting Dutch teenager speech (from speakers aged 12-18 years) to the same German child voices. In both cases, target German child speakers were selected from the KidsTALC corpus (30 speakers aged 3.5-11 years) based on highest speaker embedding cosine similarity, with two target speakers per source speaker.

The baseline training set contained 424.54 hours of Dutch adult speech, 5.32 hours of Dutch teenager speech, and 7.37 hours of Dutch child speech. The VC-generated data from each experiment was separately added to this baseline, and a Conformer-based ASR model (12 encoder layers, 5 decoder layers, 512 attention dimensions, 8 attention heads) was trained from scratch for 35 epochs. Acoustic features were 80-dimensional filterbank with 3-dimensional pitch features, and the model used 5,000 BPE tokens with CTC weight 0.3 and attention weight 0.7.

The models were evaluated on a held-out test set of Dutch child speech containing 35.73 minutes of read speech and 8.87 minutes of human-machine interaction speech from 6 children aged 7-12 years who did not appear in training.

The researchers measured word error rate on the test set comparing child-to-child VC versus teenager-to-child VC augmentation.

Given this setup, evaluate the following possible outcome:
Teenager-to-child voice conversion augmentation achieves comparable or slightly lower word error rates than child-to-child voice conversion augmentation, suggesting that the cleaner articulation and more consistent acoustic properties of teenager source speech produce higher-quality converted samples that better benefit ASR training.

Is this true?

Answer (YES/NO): NO